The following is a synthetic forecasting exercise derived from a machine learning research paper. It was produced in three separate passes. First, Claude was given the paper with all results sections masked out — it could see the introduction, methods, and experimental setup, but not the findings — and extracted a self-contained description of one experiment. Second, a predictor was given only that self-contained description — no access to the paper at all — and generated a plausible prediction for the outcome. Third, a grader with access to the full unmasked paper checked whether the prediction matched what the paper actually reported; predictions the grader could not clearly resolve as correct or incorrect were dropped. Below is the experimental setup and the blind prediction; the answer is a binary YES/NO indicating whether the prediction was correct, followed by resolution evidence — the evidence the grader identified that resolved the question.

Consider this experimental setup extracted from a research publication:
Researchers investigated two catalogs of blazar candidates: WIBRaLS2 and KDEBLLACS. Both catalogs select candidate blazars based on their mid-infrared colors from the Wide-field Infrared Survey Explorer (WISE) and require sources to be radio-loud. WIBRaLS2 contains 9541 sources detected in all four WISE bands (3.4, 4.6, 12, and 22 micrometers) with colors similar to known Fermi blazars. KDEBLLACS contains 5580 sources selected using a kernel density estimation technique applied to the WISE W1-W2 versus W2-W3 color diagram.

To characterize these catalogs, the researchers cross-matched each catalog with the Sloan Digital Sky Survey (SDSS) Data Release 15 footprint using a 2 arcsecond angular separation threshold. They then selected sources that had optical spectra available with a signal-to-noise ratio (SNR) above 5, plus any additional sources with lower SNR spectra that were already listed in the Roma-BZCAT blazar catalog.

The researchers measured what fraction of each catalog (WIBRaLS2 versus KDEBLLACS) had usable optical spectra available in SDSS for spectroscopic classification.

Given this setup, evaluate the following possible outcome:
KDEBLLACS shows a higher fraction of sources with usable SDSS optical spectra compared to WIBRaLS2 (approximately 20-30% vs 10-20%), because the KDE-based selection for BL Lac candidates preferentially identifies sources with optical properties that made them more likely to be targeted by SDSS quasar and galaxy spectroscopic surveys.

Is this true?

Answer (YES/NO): NO